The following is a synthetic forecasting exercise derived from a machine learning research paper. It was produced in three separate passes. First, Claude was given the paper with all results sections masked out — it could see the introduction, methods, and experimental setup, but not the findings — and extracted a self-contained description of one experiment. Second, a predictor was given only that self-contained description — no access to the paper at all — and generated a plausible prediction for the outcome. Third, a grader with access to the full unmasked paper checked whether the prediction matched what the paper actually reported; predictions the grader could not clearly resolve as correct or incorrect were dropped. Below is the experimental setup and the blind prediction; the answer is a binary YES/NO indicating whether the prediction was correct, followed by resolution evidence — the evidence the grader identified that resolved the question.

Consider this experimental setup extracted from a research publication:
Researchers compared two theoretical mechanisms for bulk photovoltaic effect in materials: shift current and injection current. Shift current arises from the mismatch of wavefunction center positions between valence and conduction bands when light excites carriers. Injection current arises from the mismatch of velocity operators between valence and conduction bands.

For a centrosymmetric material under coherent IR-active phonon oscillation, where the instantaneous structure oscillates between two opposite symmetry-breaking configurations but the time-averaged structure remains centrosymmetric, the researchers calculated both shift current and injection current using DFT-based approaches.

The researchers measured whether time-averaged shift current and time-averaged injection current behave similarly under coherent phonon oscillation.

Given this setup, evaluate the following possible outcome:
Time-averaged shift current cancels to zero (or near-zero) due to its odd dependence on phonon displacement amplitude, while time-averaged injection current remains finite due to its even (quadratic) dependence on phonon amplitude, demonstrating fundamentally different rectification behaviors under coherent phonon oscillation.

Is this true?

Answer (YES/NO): NO